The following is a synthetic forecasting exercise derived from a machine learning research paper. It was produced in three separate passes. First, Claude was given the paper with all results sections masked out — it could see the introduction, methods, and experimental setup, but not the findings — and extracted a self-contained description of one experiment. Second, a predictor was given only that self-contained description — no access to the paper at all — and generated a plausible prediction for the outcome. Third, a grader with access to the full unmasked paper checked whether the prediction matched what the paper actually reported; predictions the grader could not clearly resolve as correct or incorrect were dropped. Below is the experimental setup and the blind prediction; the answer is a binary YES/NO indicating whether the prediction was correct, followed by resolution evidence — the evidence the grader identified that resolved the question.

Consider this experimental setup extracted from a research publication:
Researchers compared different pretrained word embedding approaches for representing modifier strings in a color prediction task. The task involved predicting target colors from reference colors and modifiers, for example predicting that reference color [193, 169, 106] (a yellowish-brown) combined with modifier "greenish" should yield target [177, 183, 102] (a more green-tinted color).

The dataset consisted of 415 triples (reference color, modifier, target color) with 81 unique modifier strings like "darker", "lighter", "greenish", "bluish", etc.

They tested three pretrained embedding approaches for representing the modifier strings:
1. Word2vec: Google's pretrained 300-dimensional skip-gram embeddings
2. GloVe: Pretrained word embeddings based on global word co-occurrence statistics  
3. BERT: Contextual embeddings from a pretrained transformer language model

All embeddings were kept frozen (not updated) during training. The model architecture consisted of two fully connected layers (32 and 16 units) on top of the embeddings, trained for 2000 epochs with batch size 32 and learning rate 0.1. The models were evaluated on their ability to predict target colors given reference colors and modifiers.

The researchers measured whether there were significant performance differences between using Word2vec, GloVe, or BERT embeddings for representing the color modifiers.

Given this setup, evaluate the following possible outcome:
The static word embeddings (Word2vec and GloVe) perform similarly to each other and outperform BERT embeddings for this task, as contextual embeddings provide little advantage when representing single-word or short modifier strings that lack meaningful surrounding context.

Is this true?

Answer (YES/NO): NO